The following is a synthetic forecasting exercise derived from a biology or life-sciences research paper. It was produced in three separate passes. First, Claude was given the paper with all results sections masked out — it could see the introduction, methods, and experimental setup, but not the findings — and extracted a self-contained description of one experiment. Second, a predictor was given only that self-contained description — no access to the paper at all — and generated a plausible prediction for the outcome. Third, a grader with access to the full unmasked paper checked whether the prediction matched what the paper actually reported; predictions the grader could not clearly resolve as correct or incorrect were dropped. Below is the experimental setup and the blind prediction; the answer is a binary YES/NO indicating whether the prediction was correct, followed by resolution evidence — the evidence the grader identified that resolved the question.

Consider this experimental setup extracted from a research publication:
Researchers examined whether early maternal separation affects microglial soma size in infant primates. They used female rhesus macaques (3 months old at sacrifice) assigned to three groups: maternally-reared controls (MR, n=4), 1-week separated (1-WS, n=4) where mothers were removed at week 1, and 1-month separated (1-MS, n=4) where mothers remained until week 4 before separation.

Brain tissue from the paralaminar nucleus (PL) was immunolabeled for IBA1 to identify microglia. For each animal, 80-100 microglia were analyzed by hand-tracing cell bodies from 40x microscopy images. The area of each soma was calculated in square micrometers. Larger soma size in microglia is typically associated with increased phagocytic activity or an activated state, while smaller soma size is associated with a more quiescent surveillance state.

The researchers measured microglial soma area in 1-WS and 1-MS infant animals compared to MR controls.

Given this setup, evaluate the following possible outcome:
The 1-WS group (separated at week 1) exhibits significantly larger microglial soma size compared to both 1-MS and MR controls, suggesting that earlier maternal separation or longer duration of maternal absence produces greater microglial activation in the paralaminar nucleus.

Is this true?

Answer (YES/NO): NO